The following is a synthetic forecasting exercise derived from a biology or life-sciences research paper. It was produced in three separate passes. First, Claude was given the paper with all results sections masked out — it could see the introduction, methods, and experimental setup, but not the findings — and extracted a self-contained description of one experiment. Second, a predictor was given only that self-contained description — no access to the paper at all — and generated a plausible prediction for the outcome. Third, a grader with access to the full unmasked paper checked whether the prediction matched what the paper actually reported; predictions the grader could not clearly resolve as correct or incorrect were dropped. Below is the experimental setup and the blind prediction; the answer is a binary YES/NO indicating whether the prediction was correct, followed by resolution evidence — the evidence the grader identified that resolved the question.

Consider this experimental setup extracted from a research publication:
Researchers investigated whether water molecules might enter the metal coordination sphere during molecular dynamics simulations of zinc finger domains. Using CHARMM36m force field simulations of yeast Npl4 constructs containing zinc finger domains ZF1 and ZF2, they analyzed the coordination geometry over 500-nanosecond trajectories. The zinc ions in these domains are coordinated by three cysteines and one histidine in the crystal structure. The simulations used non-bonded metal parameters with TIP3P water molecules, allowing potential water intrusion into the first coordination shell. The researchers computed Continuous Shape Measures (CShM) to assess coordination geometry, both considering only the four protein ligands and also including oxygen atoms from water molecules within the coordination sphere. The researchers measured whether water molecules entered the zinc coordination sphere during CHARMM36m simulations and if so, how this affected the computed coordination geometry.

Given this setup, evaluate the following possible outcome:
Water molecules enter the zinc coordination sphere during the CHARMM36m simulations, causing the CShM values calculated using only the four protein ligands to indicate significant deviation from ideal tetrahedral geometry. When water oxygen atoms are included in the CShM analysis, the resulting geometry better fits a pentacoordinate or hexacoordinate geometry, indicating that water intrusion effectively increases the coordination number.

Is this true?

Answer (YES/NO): YES